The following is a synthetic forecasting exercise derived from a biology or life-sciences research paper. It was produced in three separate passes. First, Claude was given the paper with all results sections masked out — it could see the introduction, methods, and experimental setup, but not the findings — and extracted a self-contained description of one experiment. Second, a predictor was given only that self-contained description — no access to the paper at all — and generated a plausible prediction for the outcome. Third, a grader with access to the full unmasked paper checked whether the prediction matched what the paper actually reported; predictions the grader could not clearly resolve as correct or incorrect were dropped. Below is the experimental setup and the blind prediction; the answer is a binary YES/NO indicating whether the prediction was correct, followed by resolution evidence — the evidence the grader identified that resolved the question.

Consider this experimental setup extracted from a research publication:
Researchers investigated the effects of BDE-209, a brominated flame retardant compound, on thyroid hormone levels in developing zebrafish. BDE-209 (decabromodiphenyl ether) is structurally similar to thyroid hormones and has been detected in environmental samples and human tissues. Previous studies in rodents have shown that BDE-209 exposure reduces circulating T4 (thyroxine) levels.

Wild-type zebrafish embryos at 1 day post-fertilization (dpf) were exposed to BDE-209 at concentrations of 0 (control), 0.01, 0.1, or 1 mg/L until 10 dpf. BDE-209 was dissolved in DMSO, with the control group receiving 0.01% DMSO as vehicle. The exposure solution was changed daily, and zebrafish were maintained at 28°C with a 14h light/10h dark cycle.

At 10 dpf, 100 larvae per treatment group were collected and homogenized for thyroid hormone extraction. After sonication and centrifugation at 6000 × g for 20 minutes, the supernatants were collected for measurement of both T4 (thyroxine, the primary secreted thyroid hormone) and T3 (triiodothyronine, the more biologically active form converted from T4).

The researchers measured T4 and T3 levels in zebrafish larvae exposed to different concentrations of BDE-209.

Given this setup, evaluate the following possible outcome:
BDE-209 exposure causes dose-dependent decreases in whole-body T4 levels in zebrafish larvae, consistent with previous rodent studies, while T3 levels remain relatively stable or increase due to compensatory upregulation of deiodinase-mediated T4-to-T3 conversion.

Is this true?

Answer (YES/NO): YES